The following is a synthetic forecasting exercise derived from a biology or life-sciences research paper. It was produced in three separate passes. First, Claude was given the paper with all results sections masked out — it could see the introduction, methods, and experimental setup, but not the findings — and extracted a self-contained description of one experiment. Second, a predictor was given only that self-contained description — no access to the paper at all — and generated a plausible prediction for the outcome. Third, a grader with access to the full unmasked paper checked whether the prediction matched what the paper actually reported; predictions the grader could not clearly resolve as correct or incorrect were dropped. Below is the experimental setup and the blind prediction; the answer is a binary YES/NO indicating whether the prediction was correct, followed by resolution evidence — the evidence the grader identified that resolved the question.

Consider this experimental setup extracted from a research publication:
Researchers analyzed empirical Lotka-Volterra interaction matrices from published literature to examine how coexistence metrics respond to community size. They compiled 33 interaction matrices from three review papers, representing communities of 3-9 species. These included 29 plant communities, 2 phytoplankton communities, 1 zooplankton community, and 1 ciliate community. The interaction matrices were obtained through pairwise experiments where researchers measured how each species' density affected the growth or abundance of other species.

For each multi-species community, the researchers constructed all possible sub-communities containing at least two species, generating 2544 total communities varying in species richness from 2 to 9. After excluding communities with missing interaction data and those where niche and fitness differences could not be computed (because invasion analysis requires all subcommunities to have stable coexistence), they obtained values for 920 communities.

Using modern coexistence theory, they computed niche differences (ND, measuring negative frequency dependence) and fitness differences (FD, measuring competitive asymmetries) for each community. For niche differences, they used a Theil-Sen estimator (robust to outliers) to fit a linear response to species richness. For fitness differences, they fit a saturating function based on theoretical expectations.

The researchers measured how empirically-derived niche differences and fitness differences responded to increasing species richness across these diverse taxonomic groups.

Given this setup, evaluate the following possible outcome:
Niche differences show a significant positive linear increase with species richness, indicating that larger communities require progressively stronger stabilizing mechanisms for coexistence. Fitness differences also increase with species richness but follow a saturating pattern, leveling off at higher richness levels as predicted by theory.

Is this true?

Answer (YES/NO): NO